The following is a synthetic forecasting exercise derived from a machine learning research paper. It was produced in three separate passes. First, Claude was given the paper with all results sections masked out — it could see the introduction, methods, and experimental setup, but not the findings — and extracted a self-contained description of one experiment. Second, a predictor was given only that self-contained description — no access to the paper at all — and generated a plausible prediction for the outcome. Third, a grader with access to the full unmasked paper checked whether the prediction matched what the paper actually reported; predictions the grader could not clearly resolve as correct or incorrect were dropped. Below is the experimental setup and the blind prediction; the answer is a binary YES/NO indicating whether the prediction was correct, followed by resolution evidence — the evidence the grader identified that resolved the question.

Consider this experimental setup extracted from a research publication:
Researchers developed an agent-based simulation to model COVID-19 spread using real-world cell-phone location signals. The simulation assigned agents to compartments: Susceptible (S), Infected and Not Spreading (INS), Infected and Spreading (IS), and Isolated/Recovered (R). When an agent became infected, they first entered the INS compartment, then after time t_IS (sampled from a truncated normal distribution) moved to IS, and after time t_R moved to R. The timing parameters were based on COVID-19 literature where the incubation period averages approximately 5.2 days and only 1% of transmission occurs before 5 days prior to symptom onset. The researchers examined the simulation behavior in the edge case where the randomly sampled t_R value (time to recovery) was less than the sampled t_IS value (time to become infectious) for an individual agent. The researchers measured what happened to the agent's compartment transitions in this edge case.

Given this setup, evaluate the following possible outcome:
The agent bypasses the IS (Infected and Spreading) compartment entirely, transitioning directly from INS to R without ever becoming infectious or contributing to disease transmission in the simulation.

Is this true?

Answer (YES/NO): YES